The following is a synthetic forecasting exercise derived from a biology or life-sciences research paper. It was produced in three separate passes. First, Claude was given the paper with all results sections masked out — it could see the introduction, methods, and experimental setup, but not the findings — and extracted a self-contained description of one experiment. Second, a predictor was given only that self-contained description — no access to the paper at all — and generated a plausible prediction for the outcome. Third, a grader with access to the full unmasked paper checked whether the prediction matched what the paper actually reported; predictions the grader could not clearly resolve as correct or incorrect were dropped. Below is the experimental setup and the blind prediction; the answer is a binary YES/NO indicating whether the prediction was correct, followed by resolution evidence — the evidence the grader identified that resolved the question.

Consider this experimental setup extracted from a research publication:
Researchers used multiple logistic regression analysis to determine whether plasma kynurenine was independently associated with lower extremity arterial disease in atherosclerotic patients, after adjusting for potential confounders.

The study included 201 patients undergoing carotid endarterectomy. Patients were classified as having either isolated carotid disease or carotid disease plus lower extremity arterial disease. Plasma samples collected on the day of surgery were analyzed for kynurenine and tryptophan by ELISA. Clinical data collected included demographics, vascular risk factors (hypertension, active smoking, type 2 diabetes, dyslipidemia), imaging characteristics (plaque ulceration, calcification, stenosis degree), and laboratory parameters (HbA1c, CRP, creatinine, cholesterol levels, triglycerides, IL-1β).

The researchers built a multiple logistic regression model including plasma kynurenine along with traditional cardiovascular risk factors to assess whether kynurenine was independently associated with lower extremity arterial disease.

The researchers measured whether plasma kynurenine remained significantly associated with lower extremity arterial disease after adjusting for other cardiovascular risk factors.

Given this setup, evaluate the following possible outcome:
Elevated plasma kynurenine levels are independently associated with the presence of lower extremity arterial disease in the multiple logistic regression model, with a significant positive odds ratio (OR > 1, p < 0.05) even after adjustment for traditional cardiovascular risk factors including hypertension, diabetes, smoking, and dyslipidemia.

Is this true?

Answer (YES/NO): YES